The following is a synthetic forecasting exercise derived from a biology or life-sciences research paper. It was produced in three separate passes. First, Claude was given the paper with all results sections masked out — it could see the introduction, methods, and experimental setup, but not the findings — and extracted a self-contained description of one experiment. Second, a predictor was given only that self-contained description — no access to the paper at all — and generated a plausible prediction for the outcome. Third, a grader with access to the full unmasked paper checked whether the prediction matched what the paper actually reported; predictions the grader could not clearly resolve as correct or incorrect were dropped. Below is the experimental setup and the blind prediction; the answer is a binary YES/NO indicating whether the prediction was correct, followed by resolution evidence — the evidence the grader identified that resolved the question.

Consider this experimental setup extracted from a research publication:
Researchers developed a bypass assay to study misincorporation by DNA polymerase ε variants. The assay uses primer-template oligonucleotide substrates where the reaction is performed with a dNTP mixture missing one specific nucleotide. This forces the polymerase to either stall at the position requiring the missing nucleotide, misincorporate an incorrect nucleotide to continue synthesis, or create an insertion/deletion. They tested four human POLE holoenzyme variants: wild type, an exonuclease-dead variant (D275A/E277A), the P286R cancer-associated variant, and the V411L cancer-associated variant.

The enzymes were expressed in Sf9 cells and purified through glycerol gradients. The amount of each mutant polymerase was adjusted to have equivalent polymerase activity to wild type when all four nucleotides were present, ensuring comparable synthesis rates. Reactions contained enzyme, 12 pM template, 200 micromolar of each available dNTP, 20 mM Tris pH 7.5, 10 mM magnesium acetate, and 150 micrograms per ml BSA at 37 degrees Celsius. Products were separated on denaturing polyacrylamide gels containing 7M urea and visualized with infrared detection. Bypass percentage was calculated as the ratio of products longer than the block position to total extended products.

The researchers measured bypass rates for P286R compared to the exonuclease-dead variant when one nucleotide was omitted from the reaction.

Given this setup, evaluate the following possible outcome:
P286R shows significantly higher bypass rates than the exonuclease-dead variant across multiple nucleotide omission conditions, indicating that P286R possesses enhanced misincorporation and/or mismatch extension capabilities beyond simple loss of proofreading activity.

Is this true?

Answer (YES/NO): YES